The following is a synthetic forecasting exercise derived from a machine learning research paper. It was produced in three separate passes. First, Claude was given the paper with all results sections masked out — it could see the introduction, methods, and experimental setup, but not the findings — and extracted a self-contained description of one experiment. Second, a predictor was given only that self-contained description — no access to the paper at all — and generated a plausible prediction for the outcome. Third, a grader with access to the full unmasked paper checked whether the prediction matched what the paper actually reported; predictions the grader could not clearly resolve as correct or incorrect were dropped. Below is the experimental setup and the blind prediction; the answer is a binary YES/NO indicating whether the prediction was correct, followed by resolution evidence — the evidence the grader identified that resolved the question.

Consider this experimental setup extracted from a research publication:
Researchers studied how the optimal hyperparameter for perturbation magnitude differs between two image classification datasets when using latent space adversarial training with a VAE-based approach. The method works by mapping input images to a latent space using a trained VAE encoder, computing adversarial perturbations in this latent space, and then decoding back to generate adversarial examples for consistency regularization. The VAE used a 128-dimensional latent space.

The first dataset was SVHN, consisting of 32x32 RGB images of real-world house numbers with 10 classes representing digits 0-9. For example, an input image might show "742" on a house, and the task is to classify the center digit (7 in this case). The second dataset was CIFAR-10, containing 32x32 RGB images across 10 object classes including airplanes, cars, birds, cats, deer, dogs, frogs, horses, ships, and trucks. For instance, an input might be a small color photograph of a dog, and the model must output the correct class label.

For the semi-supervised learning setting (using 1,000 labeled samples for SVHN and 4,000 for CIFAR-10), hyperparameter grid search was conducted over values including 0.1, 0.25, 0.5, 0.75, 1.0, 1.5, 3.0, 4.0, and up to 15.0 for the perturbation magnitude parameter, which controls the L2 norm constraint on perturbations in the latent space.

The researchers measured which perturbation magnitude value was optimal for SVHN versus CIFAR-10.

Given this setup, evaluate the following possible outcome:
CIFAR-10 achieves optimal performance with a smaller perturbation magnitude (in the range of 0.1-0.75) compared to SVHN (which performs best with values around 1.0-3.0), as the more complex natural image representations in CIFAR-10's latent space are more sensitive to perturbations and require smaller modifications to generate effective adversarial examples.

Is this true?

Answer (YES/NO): NO